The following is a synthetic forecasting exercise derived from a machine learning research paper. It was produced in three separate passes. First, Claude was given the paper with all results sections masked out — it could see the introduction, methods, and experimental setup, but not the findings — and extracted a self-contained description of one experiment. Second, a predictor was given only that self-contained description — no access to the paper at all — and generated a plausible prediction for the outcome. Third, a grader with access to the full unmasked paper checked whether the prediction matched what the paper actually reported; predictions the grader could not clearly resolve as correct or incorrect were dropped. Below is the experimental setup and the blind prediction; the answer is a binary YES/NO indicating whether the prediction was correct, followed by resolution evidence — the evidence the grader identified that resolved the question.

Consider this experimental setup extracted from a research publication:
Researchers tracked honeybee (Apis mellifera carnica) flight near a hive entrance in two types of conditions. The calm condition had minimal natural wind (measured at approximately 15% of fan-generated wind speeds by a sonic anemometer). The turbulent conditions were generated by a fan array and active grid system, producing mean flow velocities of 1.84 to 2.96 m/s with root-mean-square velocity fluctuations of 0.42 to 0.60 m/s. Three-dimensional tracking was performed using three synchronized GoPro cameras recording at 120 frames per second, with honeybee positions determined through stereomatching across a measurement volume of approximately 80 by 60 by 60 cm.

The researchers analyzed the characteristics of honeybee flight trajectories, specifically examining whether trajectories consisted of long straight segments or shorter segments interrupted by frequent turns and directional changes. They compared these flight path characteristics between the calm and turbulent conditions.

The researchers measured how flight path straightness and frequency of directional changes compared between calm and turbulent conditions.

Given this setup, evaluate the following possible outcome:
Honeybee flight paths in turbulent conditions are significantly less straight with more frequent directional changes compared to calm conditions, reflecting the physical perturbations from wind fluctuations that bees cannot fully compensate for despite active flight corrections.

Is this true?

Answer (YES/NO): YES